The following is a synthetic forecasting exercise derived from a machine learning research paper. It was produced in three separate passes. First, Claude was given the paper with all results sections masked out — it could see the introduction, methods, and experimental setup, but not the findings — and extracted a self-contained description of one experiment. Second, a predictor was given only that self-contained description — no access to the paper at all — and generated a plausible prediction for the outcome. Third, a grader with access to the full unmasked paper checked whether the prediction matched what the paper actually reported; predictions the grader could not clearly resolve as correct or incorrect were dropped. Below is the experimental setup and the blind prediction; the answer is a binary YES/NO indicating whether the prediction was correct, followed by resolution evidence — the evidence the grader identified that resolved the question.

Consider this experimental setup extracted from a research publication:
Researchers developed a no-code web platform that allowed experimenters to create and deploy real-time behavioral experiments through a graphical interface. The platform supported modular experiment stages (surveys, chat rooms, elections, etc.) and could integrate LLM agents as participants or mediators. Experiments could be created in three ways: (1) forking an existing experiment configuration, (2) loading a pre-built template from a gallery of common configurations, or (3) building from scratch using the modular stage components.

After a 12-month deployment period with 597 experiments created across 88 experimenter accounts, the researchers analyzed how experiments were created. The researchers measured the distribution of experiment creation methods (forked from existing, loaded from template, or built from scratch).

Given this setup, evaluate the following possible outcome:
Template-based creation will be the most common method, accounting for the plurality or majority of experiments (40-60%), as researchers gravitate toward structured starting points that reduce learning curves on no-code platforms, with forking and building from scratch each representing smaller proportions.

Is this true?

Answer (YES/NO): NO